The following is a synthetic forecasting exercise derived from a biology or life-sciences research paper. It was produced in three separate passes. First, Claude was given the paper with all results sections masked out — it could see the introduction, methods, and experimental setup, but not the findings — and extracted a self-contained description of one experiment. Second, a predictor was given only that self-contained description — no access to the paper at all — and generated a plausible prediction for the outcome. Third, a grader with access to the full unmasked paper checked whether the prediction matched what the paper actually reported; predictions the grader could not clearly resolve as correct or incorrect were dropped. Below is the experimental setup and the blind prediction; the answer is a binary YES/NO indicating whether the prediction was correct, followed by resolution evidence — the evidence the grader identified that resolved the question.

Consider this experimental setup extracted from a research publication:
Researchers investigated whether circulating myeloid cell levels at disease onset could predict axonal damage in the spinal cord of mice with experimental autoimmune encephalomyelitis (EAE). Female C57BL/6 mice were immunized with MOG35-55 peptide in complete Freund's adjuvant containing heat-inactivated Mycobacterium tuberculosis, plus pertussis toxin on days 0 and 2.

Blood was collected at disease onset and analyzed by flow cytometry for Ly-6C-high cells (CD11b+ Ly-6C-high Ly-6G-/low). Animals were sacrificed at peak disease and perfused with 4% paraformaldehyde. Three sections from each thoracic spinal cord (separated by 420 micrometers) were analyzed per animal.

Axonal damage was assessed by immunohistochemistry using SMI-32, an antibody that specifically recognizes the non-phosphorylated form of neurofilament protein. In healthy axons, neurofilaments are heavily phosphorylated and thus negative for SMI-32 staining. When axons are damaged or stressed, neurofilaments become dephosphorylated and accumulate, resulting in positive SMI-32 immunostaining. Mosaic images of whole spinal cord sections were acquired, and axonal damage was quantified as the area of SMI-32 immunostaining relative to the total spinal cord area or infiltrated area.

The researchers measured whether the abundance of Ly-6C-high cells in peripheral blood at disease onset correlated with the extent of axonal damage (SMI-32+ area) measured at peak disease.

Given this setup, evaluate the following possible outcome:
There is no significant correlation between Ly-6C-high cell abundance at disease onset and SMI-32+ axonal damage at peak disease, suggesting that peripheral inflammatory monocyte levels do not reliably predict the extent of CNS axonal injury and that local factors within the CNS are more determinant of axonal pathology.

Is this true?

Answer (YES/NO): NO